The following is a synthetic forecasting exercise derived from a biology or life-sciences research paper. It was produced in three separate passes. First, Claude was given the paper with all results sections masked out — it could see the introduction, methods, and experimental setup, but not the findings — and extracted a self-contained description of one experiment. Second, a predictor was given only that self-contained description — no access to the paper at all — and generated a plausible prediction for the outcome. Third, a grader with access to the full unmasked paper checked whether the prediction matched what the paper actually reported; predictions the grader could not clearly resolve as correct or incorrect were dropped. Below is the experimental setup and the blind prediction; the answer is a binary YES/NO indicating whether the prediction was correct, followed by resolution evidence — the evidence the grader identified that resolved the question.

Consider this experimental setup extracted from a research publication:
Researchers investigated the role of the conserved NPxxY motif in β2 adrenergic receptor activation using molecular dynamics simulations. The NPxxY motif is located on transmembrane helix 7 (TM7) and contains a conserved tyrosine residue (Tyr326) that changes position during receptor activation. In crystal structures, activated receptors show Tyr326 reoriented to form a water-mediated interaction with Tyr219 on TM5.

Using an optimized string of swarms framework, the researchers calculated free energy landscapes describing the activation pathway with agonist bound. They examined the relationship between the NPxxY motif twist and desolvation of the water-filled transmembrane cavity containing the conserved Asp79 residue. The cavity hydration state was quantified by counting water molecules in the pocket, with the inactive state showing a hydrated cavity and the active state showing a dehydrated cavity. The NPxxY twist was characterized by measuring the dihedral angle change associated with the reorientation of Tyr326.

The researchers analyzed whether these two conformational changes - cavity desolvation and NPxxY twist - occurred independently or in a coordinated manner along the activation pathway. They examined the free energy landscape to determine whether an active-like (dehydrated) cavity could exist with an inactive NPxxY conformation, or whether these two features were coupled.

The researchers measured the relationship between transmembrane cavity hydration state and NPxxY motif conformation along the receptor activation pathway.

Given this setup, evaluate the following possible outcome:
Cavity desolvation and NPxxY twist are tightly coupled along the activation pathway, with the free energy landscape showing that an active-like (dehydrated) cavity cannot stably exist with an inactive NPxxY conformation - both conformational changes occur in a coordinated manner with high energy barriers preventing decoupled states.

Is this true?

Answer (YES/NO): NO